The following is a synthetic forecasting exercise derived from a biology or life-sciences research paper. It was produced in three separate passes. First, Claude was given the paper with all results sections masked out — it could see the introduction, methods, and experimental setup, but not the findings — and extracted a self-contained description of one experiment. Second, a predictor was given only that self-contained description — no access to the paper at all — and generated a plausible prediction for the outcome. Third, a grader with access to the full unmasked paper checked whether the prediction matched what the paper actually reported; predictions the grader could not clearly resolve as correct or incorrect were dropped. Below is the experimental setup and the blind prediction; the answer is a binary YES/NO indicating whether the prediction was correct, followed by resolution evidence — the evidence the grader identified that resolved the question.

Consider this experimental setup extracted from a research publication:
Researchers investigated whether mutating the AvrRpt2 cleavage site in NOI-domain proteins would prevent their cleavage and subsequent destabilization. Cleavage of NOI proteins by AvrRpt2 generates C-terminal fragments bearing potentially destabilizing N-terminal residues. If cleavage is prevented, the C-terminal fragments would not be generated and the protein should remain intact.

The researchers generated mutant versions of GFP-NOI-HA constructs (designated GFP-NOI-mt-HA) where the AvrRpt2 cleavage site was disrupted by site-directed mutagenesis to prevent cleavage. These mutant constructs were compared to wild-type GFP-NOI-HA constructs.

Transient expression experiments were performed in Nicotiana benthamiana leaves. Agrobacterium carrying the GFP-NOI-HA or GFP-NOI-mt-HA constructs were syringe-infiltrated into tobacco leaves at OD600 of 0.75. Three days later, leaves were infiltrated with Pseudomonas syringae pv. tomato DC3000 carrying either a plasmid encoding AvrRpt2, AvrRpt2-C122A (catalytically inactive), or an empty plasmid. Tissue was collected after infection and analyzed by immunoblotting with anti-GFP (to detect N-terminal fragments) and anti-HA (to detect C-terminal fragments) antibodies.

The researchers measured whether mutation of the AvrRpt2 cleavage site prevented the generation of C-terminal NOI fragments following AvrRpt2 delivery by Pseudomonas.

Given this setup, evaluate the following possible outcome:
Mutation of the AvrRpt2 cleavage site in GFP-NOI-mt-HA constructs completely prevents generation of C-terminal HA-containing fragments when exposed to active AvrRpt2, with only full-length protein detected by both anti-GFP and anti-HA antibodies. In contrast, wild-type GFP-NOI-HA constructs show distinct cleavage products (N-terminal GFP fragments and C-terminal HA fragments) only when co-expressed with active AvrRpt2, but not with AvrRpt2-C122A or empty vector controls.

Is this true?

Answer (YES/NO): NO